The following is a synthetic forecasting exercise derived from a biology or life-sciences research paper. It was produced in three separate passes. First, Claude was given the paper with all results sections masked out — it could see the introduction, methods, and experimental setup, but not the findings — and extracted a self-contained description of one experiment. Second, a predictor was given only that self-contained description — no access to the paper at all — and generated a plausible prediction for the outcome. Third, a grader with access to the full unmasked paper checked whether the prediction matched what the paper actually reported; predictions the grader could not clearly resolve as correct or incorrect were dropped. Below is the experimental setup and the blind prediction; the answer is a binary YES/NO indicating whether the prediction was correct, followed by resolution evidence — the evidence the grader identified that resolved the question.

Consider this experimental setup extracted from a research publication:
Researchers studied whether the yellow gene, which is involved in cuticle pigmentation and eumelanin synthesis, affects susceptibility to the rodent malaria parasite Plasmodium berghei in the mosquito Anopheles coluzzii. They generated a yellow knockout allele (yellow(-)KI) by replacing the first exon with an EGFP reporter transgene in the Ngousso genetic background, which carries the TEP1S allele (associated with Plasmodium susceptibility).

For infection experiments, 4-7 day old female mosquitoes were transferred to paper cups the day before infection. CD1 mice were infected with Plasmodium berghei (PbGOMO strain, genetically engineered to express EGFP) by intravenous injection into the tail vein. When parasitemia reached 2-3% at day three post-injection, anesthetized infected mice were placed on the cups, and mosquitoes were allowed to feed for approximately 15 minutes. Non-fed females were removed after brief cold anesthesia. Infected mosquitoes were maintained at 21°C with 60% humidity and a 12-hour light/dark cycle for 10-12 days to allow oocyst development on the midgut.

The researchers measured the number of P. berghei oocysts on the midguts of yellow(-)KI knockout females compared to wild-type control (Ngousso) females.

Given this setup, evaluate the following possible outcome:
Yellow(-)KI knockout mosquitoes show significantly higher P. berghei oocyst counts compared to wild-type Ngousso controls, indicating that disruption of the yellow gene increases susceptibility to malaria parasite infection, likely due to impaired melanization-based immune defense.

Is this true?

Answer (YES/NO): NO